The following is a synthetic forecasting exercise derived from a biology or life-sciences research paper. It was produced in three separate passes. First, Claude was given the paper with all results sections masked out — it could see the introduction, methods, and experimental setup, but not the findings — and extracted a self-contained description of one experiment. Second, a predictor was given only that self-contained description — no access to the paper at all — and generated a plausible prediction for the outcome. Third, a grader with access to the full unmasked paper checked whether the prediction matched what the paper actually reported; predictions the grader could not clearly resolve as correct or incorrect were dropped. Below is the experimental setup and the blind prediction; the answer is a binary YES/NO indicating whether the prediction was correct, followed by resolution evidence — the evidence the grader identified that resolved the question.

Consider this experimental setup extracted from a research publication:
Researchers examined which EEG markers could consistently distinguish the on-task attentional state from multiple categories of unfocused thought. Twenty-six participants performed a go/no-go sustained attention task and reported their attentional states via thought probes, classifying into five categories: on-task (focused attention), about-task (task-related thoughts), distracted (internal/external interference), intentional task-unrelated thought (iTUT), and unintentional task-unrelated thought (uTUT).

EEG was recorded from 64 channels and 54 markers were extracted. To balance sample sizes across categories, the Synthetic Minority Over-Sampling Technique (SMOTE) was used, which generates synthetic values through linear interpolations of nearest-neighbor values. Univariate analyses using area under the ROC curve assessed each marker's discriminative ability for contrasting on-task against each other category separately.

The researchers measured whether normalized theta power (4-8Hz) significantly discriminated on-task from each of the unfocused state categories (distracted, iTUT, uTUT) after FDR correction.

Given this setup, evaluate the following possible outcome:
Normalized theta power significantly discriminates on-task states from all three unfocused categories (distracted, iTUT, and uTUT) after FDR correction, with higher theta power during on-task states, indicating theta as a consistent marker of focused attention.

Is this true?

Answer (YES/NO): YES